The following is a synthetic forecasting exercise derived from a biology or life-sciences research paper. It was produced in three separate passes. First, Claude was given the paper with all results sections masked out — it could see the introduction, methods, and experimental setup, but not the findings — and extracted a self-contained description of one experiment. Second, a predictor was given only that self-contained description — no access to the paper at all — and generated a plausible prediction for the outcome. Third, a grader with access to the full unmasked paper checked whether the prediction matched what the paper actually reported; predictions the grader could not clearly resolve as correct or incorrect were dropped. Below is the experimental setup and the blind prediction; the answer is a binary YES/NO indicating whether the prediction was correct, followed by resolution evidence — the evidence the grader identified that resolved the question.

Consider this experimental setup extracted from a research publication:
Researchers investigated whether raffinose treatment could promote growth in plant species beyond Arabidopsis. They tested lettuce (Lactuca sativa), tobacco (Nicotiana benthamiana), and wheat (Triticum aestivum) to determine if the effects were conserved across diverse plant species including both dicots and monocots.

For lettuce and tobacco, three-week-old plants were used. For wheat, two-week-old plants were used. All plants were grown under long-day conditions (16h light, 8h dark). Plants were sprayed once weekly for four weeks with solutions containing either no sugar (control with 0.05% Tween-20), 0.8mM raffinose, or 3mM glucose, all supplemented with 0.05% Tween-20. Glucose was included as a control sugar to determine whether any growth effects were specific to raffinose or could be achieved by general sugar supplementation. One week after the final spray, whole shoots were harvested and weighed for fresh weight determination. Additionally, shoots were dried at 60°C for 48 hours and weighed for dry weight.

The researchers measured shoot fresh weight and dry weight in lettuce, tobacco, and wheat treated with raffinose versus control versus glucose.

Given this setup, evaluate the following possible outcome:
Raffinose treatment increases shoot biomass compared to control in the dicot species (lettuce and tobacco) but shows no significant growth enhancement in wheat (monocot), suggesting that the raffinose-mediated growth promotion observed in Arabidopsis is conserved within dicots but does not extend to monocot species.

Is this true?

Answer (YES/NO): NO